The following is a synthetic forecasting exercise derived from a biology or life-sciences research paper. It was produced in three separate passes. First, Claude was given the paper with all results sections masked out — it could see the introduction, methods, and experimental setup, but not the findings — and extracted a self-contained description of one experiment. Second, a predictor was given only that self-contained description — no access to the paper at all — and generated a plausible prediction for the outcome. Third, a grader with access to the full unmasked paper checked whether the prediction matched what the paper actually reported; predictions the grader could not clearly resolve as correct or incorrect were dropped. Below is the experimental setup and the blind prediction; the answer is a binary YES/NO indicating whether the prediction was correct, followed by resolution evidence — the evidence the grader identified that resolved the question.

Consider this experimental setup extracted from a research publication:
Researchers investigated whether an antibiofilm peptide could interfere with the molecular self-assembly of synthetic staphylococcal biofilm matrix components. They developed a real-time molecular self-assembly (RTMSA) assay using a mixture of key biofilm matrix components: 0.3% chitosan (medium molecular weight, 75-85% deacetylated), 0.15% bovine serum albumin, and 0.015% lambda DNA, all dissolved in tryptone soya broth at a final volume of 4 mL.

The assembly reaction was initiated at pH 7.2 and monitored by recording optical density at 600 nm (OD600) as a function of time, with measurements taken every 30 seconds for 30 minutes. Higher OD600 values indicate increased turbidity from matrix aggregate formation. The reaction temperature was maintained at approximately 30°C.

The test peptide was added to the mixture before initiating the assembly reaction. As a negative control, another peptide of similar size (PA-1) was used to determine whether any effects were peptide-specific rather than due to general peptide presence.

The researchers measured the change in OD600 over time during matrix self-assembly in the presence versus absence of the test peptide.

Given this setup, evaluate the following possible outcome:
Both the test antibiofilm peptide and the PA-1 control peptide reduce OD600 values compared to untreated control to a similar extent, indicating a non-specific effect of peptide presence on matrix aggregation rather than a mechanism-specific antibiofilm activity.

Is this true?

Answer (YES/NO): NO